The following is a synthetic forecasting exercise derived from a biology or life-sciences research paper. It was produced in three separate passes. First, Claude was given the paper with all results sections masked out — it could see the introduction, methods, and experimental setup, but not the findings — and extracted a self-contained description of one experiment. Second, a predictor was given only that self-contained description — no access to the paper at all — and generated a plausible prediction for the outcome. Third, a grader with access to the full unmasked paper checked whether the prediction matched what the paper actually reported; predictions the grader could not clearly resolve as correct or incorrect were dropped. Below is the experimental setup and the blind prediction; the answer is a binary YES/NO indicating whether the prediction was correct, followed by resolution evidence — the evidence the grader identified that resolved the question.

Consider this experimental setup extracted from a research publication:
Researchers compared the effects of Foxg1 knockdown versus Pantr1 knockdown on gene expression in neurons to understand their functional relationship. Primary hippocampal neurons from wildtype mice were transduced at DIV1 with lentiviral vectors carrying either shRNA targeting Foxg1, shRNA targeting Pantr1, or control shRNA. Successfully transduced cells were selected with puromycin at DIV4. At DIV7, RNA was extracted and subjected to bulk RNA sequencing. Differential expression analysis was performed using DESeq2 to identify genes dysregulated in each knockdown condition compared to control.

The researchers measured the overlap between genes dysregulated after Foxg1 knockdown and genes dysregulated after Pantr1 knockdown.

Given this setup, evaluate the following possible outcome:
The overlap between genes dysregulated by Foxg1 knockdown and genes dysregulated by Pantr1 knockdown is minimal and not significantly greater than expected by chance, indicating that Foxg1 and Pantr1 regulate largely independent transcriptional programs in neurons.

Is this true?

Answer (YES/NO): NO